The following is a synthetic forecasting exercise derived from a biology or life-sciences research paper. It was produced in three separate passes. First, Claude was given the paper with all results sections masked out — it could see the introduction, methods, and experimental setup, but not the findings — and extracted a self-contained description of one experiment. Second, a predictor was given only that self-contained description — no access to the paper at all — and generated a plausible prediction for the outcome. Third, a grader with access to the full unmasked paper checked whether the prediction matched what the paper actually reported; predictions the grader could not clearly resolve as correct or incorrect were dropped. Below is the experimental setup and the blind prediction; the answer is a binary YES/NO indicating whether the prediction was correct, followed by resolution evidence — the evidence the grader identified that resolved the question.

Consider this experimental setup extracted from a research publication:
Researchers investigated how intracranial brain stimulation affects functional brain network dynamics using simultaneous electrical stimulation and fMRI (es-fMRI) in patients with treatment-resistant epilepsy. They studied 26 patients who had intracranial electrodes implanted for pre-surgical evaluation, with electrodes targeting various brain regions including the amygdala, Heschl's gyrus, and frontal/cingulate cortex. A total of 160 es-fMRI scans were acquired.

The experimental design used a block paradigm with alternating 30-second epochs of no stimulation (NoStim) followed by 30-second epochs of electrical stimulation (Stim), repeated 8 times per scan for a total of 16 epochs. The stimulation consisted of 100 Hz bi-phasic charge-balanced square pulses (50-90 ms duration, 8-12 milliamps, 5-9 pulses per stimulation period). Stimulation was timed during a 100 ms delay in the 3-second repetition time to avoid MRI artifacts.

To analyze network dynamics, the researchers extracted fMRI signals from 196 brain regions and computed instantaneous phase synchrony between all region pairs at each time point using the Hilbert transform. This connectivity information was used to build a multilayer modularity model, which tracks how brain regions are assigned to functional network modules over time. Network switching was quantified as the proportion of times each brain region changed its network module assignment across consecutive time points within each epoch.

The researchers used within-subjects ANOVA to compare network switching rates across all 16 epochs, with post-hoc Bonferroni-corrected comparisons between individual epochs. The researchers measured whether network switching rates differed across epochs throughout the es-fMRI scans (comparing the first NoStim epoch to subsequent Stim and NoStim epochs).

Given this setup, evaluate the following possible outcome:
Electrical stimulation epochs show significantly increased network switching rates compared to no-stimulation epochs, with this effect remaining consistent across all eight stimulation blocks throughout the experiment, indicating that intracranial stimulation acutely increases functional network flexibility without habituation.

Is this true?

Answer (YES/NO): NO